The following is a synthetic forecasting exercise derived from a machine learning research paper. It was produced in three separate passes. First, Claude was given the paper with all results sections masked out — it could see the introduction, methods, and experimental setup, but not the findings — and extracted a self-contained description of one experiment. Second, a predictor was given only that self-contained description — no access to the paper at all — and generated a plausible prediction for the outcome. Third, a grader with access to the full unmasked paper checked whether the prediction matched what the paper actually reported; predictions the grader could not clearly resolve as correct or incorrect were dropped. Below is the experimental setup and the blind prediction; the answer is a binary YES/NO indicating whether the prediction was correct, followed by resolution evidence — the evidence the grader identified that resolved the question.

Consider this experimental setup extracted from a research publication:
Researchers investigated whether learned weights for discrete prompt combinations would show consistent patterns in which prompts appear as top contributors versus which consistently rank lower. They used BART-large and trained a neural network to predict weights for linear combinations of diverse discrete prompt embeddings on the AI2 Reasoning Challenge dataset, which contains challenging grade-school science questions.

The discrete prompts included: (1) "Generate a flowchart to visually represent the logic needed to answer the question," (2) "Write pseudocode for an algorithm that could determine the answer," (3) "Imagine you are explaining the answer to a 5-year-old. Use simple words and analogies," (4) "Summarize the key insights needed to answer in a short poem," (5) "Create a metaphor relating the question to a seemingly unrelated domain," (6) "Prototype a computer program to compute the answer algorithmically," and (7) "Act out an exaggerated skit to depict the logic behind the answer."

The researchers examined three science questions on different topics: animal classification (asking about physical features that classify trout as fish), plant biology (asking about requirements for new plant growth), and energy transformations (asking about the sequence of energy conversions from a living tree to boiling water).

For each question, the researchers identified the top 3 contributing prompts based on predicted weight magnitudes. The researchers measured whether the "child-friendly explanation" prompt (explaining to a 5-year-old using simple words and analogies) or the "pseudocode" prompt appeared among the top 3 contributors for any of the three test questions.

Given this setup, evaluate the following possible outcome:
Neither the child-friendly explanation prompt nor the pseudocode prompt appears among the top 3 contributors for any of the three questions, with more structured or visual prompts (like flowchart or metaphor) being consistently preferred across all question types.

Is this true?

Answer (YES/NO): YES